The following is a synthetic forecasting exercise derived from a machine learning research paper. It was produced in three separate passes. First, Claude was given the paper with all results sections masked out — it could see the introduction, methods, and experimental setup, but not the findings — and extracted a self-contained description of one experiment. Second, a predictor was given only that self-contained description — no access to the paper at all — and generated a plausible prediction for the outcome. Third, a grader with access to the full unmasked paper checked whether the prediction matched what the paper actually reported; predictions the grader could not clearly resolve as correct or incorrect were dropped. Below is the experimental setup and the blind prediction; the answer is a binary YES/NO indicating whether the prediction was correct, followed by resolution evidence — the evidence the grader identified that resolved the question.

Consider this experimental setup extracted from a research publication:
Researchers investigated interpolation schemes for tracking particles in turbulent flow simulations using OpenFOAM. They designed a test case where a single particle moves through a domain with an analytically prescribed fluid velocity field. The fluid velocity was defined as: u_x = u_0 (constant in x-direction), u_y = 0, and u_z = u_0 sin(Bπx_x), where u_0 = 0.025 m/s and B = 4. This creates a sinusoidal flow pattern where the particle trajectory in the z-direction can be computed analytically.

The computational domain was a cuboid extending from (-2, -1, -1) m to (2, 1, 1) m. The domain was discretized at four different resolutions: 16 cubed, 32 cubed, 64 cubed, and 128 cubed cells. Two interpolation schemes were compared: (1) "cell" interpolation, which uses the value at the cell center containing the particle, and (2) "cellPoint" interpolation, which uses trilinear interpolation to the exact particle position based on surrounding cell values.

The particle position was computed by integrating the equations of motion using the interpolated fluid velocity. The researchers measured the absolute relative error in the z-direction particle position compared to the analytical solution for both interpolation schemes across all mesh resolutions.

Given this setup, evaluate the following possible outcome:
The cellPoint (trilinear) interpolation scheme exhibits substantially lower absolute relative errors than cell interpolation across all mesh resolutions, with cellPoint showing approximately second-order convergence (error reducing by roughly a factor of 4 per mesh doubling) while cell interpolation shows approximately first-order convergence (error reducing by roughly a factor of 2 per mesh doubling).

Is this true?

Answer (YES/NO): NO